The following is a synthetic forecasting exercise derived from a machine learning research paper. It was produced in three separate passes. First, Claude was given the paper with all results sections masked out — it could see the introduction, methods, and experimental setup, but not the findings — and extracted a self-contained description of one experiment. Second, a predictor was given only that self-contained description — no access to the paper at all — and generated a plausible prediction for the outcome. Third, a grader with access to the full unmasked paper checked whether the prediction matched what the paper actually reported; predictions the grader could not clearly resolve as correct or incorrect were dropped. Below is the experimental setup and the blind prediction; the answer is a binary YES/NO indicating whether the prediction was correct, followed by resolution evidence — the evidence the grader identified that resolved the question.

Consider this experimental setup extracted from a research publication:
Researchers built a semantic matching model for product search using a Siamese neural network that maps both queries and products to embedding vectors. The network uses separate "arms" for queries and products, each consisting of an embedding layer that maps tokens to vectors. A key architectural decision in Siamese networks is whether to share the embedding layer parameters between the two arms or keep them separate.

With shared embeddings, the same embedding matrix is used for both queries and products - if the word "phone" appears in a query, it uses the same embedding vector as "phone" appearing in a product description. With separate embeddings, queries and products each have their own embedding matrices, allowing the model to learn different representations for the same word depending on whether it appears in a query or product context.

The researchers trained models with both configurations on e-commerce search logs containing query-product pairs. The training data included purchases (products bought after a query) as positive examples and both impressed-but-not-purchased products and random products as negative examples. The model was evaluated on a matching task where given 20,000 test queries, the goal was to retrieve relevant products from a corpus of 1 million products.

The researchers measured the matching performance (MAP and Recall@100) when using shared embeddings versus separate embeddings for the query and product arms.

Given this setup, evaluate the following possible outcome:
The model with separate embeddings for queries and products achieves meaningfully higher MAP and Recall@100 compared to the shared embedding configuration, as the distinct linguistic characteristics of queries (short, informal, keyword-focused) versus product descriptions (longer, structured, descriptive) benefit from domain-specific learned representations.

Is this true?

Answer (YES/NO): NO